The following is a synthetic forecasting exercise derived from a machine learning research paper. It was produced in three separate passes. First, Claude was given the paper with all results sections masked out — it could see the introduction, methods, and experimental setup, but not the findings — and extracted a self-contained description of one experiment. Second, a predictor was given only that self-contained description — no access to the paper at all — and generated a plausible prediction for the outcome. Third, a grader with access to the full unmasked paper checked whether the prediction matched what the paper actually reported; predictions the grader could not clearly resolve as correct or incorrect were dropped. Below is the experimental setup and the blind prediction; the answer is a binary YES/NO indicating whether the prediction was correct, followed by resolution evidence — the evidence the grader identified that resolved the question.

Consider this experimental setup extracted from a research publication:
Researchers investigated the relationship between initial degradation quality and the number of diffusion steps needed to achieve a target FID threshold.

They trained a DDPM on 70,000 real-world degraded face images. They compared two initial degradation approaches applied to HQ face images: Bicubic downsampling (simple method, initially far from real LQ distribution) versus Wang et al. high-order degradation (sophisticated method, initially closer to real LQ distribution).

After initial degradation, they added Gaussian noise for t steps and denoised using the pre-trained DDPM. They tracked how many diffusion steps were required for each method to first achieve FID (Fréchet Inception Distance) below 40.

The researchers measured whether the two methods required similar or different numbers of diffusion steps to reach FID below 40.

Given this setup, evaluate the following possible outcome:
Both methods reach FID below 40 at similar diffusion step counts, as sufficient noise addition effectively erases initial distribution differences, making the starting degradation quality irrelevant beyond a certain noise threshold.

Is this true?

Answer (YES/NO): NO